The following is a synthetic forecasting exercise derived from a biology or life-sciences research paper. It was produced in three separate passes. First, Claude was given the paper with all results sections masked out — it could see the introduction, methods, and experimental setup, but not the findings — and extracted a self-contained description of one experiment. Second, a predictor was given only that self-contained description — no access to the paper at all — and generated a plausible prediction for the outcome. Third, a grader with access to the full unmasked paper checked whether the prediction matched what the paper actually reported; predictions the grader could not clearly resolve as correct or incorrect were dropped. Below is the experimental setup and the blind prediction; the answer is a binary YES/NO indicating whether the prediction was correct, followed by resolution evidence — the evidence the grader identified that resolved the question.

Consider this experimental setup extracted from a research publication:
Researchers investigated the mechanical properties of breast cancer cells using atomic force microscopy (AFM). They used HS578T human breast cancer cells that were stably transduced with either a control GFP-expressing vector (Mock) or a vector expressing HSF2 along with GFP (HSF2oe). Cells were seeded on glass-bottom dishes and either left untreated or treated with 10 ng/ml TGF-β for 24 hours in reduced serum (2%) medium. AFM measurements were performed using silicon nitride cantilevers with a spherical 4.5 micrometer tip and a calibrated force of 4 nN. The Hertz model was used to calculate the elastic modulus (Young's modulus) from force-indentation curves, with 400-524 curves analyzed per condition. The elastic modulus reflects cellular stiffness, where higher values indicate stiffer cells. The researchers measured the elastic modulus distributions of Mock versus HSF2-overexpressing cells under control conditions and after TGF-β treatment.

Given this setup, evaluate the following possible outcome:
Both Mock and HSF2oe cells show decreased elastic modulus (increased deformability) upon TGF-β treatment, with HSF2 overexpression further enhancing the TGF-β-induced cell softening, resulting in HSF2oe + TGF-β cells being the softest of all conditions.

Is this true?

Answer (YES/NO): NO